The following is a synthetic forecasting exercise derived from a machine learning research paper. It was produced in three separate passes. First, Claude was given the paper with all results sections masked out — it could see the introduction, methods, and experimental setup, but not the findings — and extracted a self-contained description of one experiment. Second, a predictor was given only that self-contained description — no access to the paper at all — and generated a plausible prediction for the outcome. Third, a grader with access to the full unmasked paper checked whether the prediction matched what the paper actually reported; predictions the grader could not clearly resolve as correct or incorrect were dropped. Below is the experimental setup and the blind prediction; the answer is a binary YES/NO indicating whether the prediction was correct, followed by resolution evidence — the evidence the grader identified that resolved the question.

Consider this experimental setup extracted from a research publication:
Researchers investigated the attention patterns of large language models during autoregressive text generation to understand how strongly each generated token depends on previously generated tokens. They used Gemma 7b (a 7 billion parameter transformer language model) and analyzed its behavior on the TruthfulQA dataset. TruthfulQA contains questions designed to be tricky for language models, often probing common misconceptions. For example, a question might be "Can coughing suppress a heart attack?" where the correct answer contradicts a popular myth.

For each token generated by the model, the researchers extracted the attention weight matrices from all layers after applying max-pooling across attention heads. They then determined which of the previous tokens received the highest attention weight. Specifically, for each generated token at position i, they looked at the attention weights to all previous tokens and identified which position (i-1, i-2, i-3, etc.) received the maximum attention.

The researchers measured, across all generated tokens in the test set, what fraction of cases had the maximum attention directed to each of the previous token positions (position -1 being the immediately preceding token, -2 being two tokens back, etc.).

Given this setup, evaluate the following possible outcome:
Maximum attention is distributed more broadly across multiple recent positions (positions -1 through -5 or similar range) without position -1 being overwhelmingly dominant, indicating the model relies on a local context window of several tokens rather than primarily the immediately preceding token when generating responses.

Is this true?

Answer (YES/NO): NO